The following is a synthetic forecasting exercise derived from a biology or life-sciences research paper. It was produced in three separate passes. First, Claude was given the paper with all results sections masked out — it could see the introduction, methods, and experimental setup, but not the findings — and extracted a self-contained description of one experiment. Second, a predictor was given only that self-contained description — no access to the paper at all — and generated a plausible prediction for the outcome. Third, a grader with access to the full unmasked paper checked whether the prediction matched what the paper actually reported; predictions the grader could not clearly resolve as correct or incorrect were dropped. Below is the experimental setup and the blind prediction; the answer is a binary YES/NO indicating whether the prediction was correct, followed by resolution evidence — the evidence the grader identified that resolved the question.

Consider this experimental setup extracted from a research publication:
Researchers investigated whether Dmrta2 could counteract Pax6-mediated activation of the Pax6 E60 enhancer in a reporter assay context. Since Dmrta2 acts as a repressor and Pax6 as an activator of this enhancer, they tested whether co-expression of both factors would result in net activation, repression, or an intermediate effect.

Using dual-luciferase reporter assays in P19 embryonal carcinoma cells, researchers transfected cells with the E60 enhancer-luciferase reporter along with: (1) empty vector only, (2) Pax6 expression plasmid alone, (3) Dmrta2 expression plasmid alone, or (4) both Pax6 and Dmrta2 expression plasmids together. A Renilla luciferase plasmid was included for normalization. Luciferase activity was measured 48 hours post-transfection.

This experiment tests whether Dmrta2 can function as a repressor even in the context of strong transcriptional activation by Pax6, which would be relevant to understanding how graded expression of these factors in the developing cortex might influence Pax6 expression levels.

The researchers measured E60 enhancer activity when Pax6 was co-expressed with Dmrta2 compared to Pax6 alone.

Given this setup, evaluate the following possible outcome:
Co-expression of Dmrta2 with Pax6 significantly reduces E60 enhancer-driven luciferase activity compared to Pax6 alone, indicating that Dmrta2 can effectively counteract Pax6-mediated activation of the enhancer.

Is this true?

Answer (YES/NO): YES